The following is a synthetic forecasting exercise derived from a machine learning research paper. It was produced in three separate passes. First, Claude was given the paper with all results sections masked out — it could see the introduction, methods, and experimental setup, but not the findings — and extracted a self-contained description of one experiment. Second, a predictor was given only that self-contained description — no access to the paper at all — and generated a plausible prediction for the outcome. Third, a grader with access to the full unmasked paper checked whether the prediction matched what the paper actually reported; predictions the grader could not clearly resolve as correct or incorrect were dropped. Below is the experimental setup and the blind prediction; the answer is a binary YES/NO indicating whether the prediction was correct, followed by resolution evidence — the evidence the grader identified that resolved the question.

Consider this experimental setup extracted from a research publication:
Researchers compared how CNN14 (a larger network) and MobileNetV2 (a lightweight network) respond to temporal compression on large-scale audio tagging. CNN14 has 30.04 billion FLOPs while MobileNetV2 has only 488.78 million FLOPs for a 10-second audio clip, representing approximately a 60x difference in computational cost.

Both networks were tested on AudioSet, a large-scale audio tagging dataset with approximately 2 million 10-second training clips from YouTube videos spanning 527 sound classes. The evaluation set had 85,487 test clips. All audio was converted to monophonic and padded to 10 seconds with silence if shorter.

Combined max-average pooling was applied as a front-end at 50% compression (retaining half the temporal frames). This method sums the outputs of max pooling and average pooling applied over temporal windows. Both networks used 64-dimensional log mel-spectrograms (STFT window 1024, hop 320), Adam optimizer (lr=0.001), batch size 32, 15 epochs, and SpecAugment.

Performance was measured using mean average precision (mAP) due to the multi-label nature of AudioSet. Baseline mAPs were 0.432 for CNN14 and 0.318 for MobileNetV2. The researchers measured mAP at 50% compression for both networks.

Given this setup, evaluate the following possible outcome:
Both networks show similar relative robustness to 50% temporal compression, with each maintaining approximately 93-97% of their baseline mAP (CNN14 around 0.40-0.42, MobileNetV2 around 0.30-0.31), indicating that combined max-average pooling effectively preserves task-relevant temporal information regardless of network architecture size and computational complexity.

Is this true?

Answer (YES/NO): NO